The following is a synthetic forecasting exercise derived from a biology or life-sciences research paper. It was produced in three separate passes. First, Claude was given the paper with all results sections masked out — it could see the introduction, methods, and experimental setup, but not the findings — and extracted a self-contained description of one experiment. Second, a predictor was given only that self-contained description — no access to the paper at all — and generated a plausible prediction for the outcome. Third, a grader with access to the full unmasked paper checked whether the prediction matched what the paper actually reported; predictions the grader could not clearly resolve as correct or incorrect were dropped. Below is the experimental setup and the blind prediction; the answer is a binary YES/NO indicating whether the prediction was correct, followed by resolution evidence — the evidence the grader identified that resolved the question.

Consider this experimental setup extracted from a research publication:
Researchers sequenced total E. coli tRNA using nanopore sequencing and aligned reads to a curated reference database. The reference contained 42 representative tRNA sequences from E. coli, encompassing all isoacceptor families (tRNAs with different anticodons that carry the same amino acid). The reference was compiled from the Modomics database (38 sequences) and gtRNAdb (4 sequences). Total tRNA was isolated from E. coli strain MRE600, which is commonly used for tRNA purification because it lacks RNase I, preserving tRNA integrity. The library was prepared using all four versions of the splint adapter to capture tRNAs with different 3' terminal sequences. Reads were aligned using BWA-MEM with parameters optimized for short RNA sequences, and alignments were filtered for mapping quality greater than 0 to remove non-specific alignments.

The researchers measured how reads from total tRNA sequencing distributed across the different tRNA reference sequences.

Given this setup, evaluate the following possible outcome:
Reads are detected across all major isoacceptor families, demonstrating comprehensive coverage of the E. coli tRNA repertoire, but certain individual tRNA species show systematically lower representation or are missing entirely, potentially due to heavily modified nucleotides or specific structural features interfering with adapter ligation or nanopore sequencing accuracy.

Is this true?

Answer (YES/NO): NO